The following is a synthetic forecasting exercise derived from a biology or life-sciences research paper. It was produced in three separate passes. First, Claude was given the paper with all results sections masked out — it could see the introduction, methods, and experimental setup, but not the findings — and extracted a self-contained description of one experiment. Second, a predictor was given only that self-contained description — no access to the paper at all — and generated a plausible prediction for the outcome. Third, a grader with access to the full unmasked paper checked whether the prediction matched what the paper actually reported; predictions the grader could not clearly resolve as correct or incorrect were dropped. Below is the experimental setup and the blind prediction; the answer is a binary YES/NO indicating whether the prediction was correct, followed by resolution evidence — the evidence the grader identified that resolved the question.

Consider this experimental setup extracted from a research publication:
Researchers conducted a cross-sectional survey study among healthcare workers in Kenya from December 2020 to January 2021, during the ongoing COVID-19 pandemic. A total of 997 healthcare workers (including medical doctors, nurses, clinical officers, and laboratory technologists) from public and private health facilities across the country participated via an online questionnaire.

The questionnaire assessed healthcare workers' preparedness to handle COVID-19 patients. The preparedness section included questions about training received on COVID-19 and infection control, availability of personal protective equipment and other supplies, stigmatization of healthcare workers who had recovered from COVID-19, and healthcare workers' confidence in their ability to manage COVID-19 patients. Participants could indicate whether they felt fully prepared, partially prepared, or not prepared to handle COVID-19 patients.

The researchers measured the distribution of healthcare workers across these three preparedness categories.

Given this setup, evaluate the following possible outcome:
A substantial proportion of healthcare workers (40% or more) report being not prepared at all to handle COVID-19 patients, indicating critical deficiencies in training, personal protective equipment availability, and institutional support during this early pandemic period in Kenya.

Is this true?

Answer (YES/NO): NO